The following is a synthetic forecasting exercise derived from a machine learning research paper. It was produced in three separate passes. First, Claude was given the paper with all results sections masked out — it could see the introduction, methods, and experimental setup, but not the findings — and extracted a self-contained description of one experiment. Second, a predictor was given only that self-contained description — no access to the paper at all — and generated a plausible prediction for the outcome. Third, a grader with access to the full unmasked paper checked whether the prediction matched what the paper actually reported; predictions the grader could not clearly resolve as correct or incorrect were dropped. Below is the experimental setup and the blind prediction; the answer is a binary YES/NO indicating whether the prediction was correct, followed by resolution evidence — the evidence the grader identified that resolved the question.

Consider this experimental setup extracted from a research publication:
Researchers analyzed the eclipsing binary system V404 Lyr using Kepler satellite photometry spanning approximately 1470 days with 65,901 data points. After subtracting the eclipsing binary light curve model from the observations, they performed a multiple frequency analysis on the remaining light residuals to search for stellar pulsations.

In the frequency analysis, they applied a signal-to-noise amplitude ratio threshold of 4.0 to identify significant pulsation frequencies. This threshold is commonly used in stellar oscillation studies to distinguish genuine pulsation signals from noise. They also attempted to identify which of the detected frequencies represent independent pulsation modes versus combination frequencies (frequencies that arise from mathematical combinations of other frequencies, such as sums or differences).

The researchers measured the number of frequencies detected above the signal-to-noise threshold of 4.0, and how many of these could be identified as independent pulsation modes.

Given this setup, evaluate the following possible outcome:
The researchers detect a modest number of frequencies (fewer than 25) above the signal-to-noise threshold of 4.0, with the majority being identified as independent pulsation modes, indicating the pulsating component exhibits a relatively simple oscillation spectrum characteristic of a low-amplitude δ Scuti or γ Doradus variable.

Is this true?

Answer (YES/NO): NO